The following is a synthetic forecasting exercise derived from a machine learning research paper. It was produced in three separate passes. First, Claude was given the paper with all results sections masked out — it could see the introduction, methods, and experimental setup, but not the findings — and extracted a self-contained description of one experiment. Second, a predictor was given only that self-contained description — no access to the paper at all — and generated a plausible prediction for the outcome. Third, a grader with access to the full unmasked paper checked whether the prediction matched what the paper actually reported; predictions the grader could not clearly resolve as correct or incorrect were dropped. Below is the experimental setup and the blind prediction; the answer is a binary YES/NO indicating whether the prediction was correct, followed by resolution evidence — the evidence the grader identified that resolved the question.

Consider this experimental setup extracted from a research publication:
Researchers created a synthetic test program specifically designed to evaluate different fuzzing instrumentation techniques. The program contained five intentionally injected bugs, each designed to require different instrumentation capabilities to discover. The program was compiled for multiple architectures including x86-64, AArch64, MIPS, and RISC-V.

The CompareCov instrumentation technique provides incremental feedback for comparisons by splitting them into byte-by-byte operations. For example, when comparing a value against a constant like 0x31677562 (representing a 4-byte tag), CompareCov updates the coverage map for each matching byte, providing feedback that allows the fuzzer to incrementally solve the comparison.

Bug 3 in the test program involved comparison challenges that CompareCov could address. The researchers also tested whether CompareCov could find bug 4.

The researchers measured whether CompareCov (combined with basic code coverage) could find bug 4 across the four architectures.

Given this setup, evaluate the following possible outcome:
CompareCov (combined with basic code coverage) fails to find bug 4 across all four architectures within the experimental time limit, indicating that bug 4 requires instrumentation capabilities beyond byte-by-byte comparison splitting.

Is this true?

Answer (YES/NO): YES